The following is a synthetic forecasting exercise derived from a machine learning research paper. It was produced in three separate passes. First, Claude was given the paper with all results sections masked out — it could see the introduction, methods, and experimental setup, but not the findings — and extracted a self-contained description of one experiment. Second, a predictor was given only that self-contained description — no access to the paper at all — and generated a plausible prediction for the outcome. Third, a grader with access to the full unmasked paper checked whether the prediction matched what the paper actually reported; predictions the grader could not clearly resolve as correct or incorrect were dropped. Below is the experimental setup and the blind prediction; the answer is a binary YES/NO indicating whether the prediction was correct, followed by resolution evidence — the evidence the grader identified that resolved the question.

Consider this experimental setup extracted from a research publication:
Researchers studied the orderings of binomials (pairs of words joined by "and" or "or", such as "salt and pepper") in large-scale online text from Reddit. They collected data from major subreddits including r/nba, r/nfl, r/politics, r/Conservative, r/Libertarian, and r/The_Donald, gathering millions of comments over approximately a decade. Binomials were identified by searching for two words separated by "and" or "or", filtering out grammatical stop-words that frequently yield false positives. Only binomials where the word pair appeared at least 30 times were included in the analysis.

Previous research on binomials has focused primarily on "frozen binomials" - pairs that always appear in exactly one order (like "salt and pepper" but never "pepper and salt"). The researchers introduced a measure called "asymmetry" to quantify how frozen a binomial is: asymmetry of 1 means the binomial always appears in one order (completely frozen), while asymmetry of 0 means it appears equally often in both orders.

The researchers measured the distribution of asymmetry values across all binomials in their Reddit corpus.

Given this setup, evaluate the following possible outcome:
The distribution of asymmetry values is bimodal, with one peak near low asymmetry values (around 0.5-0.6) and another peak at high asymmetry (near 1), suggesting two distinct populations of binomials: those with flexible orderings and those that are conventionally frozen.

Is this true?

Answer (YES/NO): NO